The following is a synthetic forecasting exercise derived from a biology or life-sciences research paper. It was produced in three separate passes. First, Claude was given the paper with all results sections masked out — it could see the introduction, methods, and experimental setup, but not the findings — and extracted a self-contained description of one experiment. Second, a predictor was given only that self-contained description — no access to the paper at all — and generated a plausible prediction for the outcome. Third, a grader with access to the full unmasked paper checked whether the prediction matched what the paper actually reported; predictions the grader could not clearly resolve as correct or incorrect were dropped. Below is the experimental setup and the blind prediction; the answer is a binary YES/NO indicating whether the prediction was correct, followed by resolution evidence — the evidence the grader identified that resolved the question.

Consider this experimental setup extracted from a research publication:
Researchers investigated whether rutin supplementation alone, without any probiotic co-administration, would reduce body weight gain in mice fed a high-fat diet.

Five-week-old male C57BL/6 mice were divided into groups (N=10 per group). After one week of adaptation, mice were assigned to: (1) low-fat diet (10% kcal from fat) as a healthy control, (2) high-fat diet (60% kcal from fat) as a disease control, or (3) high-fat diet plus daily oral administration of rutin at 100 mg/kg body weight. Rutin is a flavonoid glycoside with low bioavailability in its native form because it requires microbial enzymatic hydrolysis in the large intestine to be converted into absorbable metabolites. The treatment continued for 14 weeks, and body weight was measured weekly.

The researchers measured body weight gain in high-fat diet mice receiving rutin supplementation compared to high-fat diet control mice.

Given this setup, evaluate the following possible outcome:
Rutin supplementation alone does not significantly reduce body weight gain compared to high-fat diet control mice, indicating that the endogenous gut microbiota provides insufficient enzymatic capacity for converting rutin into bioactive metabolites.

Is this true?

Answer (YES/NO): NO